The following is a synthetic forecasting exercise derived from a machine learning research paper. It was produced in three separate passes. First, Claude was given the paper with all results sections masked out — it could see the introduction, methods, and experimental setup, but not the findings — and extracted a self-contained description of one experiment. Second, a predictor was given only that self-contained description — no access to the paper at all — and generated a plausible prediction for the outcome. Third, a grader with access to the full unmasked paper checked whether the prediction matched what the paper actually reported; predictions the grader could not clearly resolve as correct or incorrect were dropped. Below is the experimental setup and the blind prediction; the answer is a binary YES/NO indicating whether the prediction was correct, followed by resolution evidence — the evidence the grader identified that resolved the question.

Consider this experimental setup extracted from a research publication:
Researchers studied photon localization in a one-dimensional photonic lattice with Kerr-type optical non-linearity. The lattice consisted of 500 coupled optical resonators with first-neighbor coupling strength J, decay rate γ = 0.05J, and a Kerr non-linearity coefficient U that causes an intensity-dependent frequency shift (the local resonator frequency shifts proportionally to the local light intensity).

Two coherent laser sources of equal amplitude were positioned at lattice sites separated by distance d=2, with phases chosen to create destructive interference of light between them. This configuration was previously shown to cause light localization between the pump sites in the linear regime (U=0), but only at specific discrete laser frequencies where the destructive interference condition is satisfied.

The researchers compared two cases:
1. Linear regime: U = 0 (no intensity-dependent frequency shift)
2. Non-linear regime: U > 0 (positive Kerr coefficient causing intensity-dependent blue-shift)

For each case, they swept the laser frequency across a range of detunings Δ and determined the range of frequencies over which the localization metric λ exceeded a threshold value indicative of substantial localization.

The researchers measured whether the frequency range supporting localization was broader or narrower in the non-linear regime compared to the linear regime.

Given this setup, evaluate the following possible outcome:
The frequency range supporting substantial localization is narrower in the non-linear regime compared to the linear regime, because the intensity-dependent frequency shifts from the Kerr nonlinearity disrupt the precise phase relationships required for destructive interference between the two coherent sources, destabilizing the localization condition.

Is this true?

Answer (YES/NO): NO